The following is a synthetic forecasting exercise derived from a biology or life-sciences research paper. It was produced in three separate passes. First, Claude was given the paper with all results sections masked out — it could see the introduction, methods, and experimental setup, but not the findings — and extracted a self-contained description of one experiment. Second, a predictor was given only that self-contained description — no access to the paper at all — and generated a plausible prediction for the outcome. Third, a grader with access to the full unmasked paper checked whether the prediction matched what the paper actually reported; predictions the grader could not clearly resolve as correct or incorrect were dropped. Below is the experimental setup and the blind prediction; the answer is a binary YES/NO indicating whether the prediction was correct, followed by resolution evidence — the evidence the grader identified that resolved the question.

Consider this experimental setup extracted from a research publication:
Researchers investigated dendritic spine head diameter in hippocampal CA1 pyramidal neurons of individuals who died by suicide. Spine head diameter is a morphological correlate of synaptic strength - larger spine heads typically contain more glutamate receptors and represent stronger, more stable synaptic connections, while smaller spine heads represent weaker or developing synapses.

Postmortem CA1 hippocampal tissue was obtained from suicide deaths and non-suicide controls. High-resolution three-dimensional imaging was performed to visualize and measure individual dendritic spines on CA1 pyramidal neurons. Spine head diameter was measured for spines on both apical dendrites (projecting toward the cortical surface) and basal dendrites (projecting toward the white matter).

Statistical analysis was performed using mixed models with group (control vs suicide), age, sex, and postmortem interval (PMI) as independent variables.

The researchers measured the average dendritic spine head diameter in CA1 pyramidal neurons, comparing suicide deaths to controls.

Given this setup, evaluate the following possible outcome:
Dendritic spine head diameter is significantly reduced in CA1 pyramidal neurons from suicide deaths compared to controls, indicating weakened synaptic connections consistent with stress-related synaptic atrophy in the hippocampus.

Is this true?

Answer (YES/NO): NO